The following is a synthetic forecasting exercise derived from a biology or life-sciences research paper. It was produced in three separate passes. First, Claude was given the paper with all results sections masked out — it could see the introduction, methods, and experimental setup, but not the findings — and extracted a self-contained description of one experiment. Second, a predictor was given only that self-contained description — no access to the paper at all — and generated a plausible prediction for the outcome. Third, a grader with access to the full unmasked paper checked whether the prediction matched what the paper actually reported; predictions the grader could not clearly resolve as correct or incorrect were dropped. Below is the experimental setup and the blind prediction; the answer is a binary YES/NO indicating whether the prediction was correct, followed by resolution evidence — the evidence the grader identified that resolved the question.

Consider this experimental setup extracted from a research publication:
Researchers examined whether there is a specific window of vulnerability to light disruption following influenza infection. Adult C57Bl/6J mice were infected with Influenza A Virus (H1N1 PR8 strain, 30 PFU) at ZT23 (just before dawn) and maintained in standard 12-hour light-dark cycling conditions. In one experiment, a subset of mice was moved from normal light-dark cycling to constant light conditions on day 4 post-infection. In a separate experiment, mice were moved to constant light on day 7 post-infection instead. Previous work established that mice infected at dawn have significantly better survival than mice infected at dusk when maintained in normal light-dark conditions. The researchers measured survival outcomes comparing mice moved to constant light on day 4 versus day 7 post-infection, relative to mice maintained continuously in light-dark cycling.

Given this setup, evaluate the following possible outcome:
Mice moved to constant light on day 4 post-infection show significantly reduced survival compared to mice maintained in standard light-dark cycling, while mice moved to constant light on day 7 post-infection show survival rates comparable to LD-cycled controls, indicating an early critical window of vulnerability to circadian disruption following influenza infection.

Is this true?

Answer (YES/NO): YES